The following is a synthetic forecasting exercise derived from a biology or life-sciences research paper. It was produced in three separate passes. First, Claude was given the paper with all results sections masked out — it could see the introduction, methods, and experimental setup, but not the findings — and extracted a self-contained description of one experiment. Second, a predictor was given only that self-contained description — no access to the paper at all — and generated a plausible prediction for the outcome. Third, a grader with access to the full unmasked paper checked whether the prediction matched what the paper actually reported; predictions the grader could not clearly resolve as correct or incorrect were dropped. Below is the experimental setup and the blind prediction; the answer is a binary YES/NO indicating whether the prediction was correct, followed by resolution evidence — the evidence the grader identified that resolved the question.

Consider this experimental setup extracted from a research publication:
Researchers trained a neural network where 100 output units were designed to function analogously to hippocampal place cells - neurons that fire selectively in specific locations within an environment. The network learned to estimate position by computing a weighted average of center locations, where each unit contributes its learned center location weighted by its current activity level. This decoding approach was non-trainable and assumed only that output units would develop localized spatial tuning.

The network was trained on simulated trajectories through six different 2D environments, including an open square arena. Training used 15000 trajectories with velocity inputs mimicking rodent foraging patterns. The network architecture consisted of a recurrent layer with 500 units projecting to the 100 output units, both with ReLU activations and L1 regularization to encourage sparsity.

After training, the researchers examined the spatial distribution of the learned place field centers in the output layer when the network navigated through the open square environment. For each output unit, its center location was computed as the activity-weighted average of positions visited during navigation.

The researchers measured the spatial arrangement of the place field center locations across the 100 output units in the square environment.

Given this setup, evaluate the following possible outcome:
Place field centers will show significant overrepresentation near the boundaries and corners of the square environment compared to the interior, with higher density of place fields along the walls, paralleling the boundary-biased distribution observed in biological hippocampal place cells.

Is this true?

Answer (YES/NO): NO